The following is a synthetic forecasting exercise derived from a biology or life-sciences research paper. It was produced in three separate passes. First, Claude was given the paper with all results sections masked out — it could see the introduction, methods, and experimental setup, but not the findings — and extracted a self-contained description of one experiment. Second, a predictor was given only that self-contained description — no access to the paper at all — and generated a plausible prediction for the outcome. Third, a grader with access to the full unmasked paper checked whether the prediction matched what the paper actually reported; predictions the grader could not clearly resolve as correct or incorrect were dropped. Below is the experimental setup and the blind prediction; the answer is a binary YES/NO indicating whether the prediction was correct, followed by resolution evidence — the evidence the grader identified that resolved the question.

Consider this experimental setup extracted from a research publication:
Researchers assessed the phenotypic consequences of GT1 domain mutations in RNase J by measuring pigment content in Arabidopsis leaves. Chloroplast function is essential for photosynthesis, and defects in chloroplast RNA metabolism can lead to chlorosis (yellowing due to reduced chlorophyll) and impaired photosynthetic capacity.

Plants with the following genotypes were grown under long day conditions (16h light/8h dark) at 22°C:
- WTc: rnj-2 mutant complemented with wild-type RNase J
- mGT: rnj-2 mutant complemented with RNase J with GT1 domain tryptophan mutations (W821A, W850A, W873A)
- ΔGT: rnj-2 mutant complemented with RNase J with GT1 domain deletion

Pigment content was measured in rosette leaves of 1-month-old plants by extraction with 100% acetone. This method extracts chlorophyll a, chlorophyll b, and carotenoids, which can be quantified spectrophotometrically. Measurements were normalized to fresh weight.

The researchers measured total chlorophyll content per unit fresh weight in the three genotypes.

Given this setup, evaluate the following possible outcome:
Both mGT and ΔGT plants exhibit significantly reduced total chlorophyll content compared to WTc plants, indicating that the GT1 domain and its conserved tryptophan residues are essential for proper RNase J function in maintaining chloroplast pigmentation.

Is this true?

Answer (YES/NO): NO